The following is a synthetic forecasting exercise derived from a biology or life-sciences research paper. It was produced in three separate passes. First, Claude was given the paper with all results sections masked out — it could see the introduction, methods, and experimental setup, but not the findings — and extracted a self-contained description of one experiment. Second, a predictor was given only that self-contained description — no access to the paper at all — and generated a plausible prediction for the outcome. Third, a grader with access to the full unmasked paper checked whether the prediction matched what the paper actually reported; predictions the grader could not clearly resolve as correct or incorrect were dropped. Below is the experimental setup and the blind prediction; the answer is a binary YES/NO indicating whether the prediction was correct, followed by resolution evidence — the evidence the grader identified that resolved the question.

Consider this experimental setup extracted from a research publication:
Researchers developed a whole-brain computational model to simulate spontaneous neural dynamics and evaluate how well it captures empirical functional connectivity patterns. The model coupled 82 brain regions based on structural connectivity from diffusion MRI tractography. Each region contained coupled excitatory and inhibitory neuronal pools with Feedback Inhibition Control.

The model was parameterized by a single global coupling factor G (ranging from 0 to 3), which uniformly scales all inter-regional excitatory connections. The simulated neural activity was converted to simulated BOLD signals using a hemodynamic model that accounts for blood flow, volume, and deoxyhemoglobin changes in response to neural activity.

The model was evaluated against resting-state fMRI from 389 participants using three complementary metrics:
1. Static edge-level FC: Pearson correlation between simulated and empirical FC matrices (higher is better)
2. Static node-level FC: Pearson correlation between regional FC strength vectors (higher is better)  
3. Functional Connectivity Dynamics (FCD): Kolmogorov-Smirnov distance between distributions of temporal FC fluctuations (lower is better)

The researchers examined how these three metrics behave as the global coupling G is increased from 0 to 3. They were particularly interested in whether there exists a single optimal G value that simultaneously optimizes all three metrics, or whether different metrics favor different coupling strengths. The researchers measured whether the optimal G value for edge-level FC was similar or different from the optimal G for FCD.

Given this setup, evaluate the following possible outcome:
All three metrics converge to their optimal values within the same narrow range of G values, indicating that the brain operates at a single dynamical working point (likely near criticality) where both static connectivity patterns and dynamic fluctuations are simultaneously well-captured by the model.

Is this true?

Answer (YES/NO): NO